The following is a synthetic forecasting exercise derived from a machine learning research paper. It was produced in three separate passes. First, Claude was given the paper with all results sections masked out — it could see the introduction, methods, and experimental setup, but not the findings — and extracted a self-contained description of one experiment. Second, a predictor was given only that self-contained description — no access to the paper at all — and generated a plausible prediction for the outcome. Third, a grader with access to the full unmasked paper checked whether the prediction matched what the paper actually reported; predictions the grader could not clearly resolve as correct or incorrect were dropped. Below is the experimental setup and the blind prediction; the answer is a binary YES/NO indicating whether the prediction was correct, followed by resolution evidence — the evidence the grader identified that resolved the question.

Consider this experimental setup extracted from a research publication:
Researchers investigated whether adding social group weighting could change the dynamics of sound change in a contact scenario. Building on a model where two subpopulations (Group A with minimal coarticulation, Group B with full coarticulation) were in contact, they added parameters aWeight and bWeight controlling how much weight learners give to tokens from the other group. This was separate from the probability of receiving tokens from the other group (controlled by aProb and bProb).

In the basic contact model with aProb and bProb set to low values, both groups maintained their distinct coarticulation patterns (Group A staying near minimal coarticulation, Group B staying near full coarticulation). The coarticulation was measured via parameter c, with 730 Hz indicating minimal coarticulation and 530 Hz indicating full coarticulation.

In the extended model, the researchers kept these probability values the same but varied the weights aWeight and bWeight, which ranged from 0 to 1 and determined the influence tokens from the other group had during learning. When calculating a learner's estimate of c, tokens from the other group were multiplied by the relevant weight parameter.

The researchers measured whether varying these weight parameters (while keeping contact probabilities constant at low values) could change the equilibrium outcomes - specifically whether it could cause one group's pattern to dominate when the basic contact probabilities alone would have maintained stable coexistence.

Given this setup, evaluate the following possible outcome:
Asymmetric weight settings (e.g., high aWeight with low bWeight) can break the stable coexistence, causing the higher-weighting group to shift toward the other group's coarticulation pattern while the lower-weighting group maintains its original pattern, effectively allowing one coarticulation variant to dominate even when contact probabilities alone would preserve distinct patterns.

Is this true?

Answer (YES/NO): NO